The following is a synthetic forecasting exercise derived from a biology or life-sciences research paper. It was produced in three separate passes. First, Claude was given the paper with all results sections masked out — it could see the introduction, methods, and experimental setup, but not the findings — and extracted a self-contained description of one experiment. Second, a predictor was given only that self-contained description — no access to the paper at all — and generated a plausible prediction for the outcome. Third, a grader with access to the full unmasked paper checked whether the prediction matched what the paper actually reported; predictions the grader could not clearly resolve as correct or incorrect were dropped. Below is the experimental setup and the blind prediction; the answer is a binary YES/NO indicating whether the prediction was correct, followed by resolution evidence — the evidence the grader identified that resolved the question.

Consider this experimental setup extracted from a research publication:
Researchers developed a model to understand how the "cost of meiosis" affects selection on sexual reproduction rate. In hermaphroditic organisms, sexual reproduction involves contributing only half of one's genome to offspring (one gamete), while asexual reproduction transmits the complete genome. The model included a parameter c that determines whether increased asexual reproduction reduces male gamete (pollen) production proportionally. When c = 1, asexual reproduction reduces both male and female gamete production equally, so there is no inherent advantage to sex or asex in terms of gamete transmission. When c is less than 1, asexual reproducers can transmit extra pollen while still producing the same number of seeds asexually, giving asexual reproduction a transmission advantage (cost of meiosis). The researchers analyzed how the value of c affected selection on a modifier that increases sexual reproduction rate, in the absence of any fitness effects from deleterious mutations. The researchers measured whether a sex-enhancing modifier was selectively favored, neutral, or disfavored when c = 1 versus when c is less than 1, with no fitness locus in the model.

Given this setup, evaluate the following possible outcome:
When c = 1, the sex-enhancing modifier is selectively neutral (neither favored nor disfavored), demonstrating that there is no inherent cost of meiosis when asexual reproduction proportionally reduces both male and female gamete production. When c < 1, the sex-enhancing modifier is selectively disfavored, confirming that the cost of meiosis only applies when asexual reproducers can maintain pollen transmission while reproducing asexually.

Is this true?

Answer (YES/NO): YES